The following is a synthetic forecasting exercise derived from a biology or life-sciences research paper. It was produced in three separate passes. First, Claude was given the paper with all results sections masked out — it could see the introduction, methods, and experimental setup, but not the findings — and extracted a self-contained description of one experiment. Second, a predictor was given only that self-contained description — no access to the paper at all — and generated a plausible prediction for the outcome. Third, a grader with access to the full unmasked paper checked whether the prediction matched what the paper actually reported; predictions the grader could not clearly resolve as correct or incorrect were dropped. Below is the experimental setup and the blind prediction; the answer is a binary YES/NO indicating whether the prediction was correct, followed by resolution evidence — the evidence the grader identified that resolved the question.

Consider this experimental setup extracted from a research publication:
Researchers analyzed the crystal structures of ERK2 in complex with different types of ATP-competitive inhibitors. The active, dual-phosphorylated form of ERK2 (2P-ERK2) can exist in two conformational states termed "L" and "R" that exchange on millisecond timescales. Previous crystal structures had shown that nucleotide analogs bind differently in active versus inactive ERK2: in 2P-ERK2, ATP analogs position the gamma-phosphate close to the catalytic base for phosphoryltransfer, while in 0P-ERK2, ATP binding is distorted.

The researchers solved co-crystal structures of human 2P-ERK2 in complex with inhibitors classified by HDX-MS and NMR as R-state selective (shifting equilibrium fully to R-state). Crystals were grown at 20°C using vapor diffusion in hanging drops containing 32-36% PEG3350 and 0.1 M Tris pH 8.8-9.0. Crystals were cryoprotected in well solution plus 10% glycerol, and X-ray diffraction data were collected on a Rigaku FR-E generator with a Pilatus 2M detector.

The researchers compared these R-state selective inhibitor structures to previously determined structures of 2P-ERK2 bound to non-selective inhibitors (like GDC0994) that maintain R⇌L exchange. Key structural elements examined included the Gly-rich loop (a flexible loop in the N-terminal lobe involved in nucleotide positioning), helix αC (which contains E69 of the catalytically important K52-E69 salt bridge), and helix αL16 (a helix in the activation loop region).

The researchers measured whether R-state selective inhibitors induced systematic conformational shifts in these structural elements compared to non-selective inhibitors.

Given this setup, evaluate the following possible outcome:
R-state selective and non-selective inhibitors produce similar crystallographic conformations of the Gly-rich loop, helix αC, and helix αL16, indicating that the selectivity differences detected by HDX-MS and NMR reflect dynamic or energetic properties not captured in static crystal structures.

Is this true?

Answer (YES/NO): NO